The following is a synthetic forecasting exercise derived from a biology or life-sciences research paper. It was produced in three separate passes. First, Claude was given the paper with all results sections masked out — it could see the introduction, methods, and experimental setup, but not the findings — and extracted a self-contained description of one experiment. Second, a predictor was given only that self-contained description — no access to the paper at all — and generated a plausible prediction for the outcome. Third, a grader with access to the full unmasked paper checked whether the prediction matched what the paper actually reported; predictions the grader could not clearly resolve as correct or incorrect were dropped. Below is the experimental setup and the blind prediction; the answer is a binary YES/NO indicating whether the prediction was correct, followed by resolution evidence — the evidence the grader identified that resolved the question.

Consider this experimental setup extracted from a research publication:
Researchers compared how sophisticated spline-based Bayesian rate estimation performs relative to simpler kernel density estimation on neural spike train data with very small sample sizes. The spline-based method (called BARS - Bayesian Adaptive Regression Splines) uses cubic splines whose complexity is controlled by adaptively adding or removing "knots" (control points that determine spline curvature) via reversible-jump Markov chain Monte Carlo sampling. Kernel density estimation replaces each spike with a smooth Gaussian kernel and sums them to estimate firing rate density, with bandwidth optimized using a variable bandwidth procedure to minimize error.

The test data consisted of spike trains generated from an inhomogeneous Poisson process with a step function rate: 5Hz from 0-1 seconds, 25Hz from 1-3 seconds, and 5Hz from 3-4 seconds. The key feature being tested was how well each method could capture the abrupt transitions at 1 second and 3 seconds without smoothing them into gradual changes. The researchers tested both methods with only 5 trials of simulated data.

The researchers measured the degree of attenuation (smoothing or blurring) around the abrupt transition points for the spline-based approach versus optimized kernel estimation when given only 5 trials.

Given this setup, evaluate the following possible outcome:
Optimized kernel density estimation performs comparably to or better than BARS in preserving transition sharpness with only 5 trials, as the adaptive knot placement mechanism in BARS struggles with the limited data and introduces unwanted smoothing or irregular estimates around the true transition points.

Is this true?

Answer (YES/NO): YES